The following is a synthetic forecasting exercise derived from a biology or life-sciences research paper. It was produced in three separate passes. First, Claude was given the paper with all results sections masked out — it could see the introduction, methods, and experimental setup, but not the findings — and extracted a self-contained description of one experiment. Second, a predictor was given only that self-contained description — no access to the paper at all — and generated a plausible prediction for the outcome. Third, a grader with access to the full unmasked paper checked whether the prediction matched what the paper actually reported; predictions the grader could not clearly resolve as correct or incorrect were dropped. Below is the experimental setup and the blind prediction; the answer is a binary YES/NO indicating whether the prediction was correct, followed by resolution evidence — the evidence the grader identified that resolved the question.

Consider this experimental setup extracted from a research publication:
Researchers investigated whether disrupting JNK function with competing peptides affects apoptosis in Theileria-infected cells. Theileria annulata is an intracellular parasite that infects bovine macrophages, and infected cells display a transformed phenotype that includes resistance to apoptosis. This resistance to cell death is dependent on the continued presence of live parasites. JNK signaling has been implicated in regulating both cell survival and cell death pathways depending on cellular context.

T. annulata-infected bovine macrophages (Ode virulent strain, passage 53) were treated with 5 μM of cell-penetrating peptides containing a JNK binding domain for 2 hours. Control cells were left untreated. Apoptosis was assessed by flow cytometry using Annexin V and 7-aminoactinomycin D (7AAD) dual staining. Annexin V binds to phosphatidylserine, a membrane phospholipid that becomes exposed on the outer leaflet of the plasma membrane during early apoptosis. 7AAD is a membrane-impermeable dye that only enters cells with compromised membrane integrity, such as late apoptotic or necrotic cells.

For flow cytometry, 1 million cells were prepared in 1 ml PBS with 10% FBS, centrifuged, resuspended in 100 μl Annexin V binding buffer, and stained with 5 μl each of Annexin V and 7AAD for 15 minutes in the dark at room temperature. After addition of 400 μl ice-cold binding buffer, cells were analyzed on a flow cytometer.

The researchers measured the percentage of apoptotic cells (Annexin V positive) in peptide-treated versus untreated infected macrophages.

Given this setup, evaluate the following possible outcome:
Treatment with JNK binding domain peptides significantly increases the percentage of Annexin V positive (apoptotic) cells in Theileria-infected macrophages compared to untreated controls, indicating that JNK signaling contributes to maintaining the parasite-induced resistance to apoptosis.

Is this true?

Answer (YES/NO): YES